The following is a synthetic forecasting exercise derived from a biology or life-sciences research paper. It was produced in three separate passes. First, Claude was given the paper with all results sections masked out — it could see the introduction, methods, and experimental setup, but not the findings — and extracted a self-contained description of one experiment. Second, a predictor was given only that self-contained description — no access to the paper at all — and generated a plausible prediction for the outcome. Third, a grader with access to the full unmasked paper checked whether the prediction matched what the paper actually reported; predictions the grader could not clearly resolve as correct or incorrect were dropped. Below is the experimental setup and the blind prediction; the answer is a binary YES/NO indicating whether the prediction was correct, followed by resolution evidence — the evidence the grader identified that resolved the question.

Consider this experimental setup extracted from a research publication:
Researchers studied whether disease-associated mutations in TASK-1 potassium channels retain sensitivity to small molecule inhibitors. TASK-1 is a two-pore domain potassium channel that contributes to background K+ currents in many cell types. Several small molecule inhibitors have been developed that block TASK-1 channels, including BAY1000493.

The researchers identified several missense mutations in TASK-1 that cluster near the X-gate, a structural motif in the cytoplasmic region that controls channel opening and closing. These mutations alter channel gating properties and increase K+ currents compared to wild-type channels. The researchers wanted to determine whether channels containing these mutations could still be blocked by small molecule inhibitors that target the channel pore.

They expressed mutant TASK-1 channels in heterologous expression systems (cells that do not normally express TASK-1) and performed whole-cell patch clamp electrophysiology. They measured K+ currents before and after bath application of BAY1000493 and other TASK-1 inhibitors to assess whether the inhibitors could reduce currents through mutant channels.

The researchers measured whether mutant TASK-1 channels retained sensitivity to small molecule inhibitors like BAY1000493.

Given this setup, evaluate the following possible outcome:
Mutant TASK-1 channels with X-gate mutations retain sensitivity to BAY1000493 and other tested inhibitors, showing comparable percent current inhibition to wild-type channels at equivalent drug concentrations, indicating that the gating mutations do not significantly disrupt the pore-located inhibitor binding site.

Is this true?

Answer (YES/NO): NO